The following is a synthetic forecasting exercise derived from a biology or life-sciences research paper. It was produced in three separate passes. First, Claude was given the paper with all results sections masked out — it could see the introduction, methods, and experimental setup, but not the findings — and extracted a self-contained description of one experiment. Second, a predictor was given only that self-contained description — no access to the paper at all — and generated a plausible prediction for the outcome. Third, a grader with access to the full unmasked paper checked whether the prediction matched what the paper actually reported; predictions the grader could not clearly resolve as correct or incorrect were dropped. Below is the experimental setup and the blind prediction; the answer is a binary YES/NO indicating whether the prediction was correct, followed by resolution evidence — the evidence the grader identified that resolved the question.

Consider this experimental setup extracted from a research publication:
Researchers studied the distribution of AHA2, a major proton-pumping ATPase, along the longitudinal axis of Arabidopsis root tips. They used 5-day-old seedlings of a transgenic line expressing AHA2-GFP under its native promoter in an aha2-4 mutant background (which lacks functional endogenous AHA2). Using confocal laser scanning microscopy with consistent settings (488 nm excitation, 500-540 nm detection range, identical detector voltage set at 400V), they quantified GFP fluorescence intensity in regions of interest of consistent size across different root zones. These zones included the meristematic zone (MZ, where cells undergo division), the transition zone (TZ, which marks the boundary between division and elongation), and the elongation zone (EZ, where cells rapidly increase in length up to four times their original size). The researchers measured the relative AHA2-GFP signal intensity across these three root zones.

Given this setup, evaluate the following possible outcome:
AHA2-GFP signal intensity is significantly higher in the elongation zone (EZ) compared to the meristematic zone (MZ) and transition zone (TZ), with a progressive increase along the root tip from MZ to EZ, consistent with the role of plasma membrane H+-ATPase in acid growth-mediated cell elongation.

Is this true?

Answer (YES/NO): YES